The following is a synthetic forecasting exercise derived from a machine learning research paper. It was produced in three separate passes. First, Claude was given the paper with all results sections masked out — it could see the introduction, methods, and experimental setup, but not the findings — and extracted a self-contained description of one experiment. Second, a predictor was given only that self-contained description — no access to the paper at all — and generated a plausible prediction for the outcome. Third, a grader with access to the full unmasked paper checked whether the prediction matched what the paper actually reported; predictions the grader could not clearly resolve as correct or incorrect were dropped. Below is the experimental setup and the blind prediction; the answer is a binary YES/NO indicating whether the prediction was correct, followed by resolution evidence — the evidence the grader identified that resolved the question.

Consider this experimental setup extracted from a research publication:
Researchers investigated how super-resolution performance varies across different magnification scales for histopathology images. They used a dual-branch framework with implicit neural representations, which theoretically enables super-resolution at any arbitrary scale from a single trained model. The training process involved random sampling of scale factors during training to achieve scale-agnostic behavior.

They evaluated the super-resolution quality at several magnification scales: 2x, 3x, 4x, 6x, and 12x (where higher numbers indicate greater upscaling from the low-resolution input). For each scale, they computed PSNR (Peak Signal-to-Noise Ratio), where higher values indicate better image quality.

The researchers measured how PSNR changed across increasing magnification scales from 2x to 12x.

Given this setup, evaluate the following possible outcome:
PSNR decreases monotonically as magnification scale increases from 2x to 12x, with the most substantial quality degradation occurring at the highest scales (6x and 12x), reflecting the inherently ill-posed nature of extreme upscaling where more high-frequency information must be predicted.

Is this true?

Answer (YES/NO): NO